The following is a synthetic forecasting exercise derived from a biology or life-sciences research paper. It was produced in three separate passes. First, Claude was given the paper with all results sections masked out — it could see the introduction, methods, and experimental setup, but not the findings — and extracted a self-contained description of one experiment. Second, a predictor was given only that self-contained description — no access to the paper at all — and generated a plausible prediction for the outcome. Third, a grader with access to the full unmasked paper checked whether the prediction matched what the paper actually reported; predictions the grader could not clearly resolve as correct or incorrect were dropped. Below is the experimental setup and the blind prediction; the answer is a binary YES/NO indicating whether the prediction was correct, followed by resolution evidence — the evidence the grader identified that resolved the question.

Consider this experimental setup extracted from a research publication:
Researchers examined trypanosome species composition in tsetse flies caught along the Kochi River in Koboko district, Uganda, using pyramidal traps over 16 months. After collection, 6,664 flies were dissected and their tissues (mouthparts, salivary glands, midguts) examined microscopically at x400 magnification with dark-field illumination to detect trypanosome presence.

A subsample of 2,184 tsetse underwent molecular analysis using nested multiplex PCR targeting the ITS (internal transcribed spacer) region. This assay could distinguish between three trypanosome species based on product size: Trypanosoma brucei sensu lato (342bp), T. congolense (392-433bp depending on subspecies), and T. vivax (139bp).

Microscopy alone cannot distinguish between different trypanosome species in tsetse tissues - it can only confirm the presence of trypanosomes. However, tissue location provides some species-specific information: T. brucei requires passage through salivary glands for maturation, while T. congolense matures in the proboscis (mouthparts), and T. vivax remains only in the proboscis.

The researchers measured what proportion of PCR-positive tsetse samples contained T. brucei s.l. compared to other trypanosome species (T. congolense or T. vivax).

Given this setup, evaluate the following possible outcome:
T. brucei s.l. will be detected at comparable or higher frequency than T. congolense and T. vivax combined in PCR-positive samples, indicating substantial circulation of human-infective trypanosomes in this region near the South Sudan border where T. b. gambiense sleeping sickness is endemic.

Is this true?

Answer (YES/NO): NO